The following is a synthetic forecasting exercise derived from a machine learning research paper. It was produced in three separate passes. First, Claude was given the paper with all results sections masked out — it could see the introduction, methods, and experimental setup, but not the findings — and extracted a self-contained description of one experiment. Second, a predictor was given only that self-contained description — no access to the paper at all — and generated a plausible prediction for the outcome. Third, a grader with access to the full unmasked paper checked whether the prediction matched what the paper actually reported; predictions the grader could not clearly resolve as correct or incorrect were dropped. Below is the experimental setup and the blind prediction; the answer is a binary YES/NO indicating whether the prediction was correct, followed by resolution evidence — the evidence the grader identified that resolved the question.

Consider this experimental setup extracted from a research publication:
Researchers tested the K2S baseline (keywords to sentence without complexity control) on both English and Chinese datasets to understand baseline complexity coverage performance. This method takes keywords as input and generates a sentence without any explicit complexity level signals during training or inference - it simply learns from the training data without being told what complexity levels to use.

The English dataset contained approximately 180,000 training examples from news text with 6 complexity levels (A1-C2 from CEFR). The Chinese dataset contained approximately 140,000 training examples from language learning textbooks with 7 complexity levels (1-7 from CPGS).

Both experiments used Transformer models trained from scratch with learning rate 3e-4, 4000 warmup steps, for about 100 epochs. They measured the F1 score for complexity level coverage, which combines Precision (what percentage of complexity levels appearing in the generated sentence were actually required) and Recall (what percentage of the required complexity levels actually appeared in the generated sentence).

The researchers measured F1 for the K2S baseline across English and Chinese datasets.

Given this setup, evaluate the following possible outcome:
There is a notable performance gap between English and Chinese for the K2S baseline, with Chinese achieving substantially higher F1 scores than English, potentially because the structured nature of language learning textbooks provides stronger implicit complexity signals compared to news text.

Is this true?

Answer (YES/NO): NO